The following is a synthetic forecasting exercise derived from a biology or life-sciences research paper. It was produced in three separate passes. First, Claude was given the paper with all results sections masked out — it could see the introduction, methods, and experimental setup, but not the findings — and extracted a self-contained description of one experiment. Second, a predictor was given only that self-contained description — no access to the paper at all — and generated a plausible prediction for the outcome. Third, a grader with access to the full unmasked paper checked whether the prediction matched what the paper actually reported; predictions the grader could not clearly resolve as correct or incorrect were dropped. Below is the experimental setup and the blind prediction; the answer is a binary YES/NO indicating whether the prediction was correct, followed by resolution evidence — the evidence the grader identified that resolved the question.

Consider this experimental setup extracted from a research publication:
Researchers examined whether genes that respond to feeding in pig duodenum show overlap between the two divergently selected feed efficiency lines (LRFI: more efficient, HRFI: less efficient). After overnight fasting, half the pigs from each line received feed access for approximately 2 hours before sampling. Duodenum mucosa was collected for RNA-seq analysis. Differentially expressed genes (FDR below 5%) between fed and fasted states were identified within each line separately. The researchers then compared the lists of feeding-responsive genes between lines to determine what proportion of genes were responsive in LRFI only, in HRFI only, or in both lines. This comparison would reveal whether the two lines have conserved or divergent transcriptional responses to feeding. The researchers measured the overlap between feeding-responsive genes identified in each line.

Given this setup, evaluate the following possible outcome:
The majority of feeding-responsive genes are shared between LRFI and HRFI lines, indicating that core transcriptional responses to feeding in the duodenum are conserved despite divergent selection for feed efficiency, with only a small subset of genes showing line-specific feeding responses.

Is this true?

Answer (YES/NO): NO